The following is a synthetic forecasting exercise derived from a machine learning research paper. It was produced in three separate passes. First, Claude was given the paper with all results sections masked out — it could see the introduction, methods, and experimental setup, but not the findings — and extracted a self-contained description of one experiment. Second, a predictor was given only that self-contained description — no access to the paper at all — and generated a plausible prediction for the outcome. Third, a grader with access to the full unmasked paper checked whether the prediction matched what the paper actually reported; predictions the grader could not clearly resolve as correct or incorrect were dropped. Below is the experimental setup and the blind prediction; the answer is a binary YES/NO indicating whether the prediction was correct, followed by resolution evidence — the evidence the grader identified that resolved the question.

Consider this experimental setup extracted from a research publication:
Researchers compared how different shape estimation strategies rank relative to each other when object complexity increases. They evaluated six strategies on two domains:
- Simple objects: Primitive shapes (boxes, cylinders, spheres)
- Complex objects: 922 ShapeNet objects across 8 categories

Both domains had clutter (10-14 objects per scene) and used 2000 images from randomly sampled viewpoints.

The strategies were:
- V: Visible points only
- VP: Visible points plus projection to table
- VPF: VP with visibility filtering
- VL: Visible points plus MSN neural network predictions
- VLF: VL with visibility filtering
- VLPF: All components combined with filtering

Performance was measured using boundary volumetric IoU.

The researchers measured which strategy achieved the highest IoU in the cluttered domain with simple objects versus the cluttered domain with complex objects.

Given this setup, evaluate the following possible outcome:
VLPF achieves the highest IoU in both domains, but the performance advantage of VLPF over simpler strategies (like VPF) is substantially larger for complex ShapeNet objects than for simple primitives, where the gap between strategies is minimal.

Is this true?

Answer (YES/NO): NO